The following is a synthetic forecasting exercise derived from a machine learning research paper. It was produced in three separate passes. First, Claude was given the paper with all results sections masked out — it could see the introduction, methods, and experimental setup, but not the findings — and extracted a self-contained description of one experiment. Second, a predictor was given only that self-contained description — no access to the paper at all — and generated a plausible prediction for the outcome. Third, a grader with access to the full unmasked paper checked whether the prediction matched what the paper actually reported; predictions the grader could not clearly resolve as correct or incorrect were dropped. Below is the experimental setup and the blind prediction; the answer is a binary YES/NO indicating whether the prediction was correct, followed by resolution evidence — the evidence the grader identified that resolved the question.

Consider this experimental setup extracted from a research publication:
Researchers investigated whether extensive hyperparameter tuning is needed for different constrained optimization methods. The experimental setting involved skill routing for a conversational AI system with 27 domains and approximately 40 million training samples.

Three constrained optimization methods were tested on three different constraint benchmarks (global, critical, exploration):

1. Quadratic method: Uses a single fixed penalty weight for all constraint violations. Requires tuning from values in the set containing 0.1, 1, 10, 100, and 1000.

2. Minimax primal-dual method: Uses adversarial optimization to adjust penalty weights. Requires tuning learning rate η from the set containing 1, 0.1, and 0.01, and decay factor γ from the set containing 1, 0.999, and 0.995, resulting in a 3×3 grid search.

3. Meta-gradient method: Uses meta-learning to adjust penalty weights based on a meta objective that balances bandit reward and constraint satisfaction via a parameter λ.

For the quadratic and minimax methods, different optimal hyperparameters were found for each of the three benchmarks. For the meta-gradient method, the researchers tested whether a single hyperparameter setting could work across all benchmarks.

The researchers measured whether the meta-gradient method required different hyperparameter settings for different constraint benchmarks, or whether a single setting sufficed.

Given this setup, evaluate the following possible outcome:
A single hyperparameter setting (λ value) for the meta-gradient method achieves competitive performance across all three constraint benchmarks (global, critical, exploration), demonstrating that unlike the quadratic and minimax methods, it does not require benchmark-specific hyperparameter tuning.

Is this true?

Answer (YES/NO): YES